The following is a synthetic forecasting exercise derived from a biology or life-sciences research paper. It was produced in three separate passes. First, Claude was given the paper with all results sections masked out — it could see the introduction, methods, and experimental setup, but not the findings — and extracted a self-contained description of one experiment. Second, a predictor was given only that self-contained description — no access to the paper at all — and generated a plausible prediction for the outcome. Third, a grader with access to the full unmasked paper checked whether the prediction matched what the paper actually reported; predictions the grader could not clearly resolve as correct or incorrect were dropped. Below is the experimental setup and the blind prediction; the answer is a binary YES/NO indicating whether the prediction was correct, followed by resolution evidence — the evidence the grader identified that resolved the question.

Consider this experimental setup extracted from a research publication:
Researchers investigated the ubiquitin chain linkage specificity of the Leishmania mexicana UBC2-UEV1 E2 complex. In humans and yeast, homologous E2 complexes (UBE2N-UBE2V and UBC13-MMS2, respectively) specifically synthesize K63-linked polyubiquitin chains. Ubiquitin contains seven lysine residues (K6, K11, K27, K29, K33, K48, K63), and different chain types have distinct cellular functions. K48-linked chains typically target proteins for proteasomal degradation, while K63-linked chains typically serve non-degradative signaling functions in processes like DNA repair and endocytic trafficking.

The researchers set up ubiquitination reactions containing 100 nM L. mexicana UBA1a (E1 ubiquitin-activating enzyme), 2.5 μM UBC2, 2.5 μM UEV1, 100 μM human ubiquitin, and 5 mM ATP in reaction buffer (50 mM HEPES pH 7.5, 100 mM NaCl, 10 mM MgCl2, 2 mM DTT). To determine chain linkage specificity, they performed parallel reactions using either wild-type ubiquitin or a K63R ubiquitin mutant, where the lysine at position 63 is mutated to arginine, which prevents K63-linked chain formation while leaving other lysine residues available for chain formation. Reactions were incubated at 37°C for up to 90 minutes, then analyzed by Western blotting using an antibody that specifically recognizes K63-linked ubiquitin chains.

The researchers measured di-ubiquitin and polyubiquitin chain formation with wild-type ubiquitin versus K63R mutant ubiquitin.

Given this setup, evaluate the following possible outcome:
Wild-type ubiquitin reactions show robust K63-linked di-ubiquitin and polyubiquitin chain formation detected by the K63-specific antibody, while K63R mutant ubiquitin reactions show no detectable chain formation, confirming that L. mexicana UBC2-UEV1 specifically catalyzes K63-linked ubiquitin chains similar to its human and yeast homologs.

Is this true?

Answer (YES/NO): YES